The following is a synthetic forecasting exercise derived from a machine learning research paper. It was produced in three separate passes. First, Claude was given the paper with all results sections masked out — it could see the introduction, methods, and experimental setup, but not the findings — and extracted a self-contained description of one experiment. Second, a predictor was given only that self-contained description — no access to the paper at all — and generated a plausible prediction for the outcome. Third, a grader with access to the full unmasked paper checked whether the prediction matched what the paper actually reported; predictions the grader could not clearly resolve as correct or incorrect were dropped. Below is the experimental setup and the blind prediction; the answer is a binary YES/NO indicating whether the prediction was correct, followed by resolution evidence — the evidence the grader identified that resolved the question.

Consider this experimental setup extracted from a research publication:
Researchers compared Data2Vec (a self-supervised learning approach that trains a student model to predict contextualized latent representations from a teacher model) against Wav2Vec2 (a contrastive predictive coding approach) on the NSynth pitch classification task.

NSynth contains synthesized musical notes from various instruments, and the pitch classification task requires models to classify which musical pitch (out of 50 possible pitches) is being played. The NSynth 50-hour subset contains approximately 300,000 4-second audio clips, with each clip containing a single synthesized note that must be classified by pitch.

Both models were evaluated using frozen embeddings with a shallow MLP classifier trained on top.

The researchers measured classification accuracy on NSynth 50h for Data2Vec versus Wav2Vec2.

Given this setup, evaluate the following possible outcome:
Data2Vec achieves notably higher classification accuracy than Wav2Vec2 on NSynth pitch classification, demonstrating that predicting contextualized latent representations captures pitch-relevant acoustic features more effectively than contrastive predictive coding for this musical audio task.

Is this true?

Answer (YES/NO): NO